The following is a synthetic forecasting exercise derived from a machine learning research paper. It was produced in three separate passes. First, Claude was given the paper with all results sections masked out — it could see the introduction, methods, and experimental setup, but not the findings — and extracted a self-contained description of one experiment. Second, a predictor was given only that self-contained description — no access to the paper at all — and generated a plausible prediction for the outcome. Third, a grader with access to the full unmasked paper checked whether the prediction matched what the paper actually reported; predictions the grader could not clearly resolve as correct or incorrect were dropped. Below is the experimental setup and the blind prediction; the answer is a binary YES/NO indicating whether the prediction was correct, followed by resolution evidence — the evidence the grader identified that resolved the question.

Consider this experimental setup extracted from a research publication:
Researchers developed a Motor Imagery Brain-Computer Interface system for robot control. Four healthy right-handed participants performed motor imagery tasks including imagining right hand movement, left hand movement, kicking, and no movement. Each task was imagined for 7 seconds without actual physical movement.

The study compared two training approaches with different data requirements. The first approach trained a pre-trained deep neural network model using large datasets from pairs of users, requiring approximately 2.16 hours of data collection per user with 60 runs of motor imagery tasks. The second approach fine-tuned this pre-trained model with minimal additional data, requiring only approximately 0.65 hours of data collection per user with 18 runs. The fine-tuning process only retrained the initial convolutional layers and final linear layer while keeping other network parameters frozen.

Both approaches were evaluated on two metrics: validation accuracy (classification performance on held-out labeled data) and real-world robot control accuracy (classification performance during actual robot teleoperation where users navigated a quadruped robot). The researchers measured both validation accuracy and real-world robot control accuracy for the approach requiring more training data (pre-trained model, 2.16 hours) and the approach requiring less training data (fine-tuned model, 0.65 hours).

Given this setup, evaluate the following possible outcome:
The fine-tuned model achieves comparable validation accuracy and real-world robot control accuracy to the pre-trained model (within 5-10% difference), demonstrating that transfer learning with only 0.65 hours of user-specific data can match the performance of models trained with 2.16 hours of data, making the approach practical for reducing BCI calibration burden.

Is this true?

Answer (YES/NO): YES